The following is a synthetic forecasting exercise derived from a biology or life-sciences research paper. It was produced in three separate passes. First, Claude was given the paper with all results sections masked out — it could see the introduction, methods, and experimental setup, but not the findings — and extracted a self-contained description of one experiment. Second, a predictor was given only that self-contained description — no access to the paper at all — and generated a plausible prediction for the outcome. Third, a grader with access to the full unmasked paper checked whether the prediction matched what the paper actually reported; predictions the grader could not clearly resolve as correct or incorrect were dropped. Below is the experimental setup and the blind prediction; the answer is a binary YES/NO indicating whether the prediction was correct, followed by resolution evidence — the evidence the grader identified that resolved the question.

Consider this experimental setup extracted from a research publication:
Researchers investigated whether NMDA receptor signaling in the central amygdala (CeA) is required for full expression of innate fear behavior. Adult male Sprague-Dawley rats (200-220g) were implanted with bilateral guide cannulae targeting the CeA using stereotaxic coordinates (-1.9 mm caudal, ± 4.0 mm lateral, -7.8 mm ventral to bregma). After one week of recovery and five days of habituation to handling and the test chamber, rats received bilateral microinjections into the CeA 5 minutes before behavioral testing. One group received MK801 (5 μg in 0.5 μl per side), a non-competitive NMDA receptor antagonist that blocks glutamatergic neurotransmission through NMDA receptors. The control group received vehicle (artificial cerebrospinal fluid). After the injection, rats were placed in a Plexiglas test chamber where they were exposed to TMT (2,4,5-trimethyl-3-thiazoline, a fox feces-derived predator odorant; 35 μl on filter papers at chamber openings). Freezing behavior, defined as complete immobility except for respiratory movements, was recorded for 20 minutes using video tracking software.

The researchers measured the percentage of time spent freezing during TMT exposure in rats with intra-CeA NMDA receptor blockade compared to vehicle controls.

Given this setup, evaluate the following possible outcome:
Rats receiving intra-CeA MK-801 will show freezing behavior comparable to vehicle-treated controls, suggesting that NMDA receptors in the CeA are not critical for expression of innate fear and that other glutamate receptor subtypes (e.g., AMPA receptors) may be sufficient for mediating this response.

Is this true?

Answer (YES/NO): NO